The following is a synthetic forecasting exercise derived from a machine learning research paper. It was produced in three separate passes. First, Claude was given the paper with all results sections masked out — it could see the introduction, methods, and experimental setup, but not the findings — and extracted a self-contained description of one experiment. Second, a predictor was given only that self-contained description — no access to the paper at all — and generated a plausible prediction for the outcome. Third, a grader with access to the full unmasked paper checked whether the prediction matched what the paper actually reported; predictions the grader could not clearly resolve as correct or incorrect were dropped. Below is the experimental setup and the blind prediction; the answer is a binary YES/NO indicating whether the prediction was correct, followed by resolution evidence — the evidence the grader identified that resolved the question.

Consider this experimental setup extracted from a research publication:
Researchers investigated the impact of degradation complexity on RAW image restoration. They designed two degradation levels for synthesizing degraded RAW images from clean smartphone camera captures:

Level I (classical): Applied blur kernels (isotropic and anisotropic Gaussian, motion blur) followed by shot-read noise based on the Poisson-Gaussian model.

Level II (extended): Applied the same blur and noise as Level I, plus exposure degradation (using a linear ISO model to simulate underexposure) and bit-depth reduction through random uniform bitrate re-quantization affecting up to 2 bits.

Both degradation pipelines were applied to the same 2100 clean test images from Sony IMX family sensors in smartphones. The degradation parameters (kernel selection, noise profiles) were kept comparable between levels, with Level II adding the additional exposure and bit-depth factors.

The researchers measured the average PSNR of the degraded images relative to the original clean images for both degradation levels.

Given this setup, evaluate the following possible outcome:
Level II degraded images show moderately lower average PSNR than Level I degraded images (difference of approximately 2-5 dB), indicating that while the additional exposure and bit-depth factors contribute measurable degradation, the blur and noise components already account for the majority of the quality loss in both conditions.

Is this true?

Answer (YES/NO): NO